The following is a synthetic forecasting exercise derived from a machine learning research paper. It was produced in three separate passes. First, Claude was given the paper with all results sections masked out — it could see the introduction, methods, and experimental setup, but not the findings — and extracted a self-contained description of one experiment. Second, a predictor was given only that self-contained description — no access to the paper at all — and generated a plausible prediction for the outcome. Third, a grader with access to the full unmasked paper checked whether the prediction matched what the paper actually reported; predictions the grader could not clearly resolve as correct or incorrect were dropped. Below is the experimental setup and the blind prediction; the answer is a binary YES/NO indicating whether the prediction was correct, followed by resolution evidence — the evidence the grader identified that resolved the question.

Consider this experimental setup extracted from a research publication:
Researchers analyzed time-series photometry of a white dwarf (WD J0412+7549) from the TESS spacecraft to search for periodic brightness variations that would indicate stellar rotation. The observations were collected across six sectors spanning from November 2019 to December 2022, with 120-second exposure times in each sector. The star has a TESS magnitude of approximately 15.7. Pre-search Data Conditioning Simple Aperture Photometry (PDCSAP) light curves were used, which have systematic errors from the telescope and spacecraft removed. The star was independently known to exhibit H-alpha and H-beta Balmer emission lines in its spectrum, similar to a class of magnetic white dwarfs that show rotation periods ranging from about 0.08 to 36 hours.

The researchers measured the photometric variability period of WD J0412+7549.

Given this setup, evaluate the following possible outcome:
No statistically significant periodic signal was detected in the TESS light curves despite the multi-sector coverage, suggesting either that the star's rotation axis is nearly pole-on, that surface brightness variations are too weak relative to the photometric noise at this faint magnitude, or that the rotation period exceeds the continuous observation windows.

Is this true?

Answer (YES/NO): NO